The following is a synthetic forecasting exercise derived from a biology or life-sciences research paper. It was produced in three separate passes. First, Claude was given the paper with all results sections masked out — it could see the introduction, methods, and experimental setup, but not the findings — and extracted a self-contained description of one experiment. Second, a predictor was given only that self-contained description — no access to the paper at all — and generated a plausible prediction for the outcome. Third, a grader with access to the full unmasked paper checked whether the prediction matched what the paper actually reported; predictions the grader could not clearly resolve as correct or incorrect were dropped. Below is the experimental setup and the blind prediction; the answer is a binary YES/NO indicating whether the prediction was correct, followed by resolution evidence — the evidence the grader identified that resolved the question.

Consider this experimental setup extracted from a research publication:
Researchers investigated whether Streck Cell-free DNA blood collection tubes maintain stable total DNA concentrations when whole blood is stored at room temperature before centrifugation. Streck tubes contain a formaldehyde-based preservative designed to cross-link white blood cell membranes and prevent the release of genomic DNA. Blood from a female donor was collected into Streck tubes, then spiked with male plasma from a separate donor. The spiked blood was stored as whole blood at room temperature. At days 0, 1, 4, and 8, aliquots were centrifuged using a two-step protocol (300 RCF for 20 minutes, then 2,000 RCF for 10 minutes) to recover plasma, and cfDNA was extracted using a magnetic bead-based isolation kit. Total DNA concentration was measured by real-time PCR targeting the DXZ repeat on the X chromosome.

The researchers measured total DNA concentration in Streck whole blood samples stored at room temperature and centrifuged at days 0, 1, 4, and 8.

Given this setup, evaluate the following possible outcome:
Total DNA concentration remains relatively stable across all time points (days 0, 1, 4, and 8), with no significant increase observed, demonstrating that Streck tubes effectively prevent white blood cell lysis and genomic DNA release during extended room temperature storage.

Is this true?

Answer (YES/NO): NO